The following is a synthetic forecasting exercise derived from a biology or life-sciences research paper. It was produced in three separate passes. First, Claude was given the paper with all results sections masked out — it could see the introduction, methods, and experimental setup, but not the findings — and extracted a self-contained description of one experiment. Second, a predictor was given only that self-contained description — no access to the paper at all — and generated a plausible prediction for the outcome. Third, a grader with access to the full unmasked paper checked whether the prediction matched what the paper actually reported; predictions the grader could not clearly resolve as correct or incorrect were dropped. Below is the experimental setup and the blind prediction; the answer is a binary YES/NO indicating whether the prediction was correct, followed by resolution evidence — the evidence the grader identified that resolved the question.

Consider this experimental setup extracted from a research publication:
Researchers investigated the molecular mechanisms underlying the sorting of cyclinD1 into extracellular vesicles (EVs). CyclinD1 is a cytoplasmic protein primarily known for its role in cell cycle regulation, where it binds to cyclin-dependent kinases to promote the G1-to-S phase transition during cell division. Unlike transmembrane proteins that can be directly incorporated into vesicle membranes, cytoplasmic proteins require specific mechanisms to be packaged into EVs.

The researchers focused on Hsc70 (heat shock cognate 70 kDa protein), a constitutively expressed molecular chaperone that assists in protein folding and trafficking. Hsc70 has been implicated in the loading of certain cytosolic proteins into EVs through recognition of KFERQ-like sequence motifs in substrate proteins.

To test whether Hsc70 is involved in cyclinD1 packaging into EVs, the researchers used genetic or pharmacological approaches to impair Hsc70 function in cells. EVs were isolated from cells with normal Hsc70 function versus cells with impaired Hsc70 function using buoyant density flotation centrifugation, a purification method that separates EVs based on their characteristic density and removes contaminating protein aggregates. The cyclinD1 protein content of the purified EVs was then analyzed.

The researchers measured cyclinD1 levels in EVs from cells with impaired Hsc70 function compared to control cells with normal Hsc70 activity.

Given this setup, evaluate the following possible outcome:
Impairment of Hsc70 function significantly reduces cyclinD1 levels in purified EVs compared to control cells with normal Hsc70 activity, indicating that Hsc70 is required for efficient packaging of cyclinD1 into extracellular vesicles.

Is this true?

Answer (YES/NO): YES